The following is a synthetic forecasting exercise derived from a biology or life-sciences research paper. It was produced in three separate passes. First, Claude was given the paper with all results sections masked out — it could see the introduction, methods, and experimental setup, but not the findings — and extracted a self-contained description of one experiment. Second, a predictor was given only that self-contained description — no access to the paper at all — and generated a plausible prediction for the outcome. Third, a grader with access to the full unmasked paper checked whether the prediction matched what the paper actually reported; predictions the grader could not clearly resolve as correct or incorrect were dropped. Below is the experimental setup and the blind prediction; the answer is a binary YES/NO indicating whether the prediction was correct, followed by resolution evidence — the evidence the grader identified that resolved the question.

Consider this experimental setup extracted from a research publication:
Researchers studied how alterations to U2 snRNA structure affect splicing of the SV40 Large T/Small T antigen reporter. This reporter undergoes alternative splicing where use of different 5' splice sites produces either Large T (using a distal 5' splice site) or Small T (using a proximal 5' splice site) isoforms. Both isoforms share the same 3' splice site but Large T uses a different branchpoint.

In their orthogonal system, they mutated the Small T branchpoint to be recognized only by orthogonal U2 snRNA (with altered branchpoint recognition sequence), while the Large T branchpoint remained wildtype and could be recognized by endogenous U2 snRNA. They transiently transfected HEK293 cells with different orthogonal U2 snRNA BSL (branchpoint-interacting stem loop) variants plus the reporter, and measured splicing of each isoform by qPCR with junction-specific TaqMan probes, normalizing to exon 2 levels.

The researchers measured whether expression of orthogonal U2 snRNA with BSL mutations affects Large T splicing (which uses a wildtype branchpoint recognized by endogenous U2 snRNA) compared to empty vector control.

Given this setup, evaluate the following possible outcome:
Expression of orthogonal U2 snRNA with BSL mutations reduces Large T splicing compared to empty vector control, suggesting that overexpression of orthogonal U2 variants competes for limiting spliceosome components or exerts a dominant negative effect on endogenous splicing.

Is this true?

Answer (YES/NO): NO